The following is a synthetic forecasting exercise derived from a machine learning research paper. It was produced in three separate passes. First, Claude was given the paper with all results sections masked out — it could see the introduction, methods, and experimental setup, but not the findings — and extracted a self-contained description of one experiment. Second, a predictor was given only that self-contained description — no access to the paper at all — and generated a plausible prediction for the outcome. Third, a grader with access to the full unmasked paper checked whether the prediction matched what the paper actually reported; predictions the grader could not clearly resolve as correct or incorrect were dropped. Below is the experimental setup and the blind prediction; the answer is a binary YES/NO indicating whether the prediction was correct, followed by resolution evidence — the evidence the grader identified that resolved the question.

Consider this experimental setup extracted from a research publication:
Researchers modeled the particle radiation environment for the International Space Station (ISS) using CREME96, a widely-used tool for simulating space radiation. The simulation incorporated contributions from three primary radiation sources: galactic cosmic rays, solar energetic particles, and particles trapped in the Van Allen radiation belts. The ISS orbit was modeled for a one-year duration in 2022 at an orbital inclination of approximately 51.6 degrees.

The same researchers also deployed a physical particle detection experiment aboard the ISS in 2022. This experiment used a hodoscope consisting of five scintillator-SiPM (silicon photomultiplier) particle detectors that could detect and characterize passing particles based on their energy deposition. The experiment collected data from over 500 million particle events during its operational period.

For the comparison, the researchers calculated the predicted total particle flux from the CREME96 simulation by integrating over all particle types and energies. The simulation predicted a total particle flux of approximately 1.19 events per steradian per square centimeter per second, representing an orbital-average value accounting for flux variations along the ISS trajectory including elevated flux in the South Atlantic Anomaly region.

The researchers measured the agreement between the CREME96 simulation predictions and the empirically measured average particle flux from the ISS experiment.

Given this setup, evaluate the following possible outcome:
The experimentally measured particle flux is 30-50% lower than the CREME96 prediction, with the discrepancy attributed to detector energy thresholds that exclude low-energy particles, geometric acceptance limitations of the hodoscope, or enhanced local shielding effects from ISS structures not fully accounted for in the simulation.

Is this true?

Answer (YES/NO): NO